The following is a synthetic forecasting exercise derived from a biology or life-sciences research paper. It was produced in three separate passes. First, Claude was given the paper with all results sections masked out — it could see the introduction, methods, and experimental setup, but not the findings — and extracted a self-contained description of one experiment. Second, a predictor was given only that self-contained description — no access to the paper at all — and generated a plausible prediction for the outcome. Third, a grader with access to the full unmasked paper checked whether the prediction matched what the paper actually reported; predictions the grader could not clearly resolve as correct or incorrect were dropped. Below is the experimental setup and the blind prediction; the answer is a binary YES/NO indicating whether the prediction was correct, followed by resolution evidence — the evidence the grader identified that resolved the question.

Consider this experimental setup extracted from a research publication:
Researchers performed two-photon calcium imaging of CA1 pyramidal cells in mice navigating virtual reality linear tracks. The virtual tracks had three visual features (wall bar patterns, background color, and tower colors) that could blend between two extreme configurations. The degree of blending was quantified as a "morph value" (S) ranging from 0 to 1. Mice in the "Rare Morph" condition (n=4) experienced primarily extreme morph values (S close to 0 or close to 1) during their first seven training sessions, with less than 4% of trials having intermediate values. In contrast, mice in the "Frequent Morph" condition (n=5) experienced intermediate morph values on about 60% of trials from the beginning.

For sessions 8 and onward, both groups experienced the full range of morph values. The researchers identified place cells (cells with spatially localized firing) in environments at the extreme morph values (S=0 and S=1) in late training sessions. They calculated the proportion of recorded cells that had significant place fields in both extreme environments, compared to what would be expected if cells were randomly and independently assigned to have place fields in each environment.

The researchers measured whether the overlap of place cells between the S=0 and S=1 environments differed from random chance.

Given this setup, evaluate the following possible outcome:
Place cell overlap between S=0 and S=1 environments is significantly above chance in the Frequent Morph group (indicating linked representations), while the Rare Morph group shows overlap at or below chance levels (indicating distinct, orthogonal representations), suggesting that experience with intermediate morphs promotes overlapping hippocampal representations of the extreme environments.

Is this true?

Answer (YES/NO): NO